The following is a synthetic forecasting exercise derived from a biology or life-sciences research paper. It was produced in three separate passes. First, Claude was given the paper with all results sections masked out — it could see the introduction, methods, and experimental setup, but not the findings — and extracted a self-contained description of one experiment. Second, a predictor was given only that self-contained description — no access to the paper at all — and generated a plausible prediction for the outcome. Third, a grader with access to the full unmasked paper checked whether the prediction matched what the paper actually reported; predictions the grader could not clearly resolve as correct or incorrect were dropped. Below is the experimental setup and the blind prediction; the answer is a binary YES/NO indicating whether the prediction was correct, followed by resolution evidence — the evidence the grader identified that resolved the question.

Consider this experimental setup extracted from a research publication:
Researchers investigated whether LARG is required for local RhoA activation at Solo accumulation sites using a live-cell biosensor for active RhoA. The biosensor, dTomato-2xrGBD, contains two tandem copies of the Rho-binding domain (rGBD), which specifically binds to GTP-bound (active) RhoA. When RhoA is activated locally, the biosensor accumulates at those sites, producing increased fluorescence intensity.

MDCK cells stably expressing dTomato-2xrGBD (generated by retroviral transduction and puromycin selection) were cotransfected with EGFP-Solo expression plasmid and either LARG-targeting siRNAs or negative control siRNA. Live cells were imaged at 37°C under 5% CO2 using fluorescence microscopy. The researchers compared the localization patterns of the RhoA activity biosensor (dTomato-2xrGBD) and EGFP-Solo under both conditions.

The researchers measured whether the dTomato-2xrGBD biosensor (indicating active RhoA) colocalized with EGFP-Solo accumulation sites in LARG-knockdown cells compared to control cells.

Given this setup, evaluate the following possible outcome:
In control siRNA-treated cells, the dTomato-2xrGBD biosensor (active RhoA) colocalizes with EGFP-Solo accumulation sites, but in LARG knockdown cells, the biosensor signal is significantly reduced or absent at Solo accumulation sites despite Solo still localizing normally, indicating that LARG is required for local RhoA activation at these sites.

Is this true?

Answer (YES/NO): YES